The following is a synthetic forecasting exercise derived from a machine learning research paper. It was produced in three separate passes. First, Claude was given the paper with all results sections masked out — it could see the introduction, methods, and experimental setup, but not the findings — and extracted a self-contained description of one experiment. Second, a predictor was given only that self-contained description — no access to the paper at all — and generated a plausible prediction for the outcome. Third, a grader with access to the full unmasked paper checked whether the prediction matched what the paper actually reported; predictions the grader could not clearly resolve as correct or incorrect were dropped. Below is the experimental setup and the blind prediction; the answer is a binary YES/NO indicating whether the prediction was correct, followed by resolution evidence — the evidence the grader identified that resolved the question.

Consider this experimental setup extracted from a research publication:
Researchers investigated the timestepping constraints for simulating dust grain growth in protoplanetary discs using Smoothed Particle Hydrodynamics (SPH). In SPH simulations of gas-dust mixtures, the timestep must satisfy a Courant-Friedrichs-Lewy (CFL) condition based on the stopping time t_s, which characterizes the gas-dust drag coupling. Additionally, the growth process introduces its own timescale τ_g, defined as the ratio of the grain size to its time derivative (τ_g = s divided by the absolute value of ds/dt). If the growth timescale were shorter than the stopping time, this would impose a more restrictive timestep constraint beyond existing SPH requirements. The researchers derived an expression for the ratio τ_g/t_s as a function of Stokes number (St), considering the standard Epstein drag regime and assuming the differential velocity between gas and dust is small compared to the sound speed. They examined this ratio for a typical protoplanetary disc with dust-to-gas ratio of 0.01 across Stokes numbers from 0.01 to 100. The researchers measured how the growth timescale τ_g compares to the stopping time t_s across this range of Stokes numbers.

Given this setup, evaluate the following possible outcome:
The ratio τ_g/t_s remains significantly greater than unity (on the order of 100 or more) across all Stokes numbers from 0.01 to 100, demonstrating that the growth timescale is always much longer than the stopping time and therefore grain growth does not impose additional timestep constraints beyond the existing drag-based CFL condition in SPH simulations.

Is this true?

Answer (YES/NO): YES